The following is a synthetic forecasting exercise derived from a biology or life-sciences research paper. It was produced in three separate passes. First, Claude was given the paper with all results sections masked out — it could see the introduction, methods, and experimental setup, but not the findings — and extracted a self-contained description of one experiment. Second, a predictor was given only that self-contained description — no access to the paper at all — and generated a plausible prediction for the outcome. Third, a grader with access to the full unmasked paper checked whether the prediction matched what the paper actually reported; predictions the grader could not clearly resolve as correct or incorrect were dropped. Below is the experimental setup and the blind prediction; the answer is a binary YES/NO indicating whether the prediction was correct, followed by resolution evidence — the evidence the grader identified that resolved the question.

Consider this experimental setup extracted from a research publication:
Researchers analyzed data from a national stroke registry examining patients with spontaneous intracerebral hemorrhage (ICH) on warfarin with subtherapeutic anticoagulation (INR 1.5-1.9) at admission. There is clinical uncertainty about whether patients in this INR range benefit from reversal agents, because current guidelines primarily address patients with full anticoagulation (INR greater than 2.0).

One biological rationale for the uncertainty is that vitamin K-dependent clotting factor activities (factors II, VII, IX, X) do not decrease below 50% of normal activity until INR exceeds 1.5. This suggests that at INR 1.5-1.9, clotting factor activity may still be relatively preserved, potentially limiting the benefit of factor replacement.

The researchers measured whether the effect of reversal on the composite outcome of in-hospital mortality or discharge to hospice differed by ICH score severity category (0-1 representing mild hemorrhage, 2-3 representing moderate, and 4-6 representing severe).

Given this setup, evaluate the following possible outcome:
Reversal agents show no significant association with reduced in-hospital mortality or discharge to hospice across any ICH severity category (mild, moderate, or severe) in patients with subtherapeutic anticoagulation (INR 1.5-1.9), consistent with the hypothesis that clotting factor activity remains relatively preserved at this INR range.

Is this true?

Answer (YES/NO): NO